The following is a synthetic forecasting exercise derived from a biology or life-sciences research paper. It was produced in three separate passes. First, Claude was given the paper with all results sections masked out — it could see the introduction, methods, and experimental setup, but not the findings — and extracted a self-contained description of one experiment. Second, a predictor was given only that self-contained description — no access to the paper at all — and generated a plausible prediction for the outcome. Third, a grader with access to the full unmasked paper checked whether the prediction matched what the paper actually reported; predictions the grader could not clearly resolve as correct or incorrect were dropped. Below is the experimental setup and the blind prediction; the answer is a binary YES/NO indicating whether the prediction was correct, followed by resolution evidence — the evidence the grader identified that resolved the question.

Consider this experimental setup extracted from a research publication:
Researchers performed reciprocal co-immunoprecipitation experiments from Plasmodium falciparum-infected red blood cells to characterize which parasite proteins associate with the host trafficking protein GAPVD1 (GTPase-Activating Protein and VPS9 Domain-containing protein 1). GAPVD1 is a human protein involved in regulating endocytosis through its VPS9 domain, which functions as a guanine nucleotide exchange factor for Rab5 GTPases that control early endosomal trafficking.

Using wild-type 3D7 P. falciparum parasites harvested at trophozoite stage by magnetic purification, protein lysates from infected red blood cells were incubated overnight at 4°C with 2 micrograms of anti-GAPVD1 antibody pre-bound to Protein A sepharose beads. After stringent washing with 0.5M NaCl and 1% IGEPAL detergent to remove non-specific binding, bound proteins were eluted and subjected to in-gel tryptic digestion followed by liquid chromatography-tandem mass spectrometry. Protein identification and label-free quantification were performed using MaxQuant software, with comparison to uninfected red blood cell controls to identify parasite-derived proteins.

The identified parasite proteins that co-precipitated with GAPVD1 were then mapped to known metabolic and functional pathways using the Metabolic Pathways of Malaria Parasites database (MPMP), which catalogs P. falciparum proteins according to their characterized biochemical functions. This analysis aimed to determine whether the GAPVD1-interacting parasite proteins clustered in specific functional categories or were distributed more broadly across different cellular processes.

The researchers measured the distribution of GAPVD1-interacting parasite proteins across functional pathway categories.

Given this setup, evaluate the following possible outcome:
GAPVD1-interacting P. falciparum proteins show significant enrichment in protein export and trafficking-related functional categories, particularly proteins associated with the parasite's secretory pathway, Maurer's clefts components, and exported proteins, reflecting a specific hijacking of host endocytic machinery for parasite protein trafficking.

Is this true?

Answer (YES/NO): NO